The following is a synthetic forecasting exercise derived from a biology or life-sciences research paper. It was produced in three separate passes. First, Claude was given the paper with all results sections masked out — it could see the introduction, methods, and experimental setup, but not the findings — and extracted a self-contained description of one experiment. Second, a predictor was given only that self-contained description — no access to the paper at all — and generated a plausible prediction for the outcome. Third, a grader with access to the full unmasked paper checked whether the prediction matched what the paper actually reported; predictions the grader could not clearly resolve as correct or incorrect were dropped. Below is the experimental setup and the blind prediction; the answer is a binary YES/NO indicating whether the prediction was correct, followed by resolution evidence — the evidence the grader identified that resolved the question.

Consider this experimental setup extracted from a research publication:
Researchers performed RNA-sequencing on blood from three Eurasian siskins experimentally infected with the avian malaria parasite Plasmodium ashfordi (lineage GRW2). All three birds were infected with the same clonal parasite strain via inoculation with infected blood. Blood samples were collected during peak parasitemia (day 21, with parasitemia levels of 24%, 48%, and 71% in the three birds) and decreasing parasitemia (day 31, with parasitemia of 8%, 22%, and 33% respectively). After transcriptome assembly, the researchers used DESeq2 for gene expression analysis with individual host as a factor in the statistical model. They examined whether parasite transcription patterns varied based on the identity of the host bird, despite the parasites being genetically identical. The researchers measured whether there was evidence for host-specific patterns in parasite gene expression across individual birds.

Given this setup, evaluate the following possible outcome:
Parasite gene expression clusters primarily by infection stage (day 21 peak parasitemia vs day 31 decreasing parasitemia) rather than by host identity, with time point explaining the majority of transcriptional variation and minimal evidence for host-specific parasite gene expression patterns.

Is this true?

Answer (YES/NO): NO